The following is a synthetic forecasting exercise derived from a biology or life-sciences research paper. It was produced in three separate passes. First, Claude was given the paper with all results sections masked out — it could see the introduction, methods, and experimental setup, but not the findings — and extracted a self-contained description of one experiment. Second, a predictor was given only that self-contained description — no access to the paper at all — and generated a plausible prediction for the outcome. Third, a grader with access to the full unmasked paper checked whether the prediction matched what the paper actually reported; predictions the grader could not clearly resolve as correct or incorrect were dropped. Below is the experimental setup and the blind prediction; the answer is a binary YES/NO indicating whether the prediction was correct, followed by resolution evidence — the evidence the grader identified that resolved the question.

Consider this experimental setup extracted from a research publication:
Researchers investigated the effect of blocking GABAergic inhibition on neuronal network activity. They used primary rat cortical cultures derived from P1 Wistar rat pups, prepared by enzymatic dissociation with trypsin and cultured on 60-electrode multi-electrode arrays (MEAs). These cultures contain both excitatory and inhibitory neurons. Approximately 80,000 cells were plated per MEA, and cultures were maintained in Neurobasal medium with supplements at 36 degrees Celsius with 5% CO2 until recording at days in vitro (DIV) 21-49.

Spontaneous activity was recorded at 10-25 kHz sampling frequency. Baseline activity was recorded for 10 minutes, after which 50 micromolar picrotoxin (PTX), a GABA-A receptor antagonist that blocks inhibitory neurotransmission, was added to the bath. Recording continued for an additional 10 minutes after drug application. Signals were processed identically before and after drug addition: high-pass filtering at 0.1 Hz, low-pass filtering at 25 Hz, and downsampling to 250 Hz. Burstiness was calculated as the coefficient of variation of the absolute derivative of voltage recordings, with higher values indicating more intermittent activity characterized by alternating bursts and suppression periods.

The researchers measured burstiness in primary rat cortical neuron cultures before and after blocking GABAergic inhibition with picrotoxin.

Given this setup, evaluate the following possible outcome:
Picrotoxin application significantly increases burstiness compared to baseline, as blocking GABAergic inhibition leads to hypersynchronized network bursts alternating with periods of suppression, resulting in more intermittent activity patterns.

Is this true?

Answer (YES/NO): YES